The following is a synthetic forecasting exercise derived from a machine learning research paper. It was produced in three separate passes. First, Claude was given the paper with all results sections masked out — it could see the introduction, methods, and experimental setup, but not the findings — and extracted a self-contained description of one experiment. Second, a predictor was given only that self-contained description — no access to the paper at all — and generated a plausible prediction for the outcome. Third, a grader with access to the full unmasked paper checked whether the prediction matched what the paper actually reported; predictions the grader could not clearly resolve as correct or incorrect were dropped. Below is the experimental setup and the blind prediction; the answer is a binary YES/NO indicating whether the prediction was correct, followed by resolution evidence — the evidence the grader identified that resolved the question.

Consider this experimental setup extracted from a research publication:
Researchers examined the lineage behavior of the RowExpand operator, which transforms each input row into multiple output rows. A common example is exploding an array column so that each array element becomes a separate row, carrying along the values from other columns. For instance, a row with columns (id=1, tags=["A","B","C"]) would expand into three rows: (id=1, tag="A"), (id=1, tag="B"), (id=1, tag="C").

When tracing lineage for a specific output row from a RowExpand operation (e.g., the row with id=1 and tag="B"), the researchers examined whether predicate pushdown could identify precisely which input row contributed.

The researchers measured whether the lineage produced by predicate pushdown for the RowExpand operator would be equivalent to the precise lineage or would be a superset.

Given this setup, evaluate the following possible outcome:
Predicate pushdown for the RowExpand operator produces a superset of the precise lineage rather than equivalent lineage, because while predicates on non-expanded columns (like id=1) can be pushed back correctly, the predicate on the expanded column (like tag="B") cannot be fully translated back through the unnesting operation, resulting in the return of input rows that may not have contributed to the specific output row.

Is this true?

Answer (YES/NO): NO